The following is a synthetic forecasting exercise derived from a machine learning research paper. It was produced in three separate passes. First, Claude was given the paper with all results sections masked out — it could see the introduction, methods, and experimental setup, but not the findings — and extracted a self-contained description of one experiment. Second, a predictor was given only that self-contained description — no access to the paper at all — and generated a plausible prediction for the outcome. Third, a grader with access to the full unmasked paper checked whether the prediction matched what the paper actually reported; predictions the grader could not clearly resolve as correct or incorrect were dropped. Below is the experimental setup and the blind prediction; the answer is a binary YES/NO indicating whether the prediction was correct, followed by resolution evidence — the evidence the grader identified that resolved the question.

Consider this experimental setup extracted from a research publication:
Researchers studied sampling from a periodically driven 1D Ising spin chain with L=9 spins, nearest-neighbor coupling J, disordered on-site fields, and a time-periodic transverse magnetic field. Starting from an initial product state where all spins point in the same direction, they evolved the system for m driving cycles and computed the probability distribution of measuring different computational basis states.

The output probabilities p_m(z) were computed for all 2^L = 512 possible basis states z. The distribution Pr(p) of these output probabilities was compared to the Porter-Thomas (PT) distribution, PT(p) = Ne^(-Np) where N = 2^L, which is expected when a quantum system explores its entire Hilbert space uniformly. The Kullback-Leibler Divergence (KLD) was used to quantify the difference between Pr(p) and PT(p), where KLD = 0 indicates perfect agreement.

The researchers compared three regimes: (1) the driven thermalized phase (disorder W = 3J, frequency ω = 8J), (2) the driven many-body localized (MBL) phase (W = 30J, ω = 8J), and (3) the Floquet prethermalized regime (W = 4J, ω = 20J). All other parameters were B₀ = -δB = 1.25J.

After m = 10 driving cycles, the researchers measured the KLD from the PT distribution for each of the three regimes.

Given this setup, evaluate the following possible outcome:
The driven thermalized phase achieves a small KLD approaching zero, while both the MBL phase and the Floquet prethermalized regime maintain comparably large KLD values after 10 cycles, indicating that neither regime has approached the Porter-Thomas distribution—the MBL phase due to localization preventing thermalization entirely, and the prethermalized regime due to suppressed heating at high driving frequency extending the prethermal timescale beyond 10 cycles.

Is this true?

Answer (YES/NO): YES